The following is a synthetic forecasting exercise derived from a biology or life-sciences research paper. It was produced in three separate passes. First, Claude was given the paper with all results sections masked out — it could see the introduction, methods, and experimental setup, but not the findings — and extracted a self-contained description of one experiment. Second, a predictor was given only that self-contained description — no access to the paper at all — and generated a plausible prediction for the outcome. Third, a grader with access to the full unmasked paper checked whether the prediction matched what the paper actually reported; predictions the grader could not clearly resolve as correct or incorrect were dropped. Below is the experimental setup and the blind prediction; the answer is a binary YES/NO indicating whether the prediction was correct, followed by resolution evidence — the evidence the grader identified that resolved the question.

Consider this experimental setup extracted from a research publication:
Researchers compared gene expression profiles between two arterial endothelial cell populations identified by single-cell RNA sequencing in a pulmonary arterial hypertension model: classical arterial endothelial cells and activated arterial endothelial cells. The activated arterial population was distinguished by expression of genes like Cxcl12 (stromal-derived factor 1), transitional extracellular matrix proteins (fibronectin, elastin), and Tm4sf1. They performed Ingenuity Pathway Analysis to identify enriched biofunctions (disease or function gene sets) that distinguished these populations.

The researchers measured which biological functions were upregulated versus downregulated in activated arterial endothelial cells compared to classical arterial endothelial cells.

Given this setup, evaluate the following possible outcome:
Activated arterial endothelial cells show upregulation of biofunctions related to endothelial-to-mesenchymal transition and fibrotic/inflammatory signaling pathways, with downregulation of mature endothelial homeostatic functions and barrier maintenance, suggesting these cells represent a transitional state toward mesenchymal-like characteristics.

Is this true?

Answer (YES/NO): NO